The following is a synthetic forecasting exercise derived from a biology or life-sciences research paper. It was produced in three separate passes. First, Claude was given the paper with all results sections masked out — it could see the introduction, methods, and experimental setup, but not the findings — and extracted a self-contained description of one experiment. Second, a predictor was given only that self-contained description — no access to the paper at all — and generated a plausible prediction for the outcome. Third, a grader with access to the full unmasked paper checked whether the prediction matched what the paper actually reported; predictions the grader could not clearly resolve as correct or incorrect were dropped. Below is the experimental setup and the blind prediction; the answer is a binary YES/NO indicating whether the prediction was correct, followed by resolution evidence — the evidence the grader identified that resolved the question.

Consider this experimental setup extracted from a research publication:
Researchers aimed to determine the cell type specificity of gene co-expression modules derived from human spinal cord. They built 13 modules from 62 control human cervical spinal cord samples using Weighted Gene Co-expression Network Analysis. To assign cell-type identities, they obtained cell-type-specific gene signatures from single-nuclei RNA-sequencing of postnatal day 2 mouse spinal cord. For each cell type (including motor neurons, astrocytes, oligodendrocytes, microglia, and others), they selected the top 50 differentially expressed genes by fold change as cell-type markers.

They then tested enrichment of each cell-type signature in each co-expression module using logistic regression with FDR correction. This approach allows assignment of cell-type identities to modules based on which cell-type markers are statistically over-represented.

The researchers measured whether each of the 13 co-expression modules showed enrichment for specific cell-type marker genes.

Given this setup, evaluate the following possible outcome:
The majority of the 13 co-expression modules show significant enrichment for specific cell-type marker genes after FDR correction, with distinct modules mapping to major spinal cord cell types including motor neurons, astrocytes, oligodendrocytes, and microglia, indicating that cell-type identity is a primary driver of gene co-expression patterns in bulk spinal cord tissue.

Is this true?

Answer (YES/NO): YES